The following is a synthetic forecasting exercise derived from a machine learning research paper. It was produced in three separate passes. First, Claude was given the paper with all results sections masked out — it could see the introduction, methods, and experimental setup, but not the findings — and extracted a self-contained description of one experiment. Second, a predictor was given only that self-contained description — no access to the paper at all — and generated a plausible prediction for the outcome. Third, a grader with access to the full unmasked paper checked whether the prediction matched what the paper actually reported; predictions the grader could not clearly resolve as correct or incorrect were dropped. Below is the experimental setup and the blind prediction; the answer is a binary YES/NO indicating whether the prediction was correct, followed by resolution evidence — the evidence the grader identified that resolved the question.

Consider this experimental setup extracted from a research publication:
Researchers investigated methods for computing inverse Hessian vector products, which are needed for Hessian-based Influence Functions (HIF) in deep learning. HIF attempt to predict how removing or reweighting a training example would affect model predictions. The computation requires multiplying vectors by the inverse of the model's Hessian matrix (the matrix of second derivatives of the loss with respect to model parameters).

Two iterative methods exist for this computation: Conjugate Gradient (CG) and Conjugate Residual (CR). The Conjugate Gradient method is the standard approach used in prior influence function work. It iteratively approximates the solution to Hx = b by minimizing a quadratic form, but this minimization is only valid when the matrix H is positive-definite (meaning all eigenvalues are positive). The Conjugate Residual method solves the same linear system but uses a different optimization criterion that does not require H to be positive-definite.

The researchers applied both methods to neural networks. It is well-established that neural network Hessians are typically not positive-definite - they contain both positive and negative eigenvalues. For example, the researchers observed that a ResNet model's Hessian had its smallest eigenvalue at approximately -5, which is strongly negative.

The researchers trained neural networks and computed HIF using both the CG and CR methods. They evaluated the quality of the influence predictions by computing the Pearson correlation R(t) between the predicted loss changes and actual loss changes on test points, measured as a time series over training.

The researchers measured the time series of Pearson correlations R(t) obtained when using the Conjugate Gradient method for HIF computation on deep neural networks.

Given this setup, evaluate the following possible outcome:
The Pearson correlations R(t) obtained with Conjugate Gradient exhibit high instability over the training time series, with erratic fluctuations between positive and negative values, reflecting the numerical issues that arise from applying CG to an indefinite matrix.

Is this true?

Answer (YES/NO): NO